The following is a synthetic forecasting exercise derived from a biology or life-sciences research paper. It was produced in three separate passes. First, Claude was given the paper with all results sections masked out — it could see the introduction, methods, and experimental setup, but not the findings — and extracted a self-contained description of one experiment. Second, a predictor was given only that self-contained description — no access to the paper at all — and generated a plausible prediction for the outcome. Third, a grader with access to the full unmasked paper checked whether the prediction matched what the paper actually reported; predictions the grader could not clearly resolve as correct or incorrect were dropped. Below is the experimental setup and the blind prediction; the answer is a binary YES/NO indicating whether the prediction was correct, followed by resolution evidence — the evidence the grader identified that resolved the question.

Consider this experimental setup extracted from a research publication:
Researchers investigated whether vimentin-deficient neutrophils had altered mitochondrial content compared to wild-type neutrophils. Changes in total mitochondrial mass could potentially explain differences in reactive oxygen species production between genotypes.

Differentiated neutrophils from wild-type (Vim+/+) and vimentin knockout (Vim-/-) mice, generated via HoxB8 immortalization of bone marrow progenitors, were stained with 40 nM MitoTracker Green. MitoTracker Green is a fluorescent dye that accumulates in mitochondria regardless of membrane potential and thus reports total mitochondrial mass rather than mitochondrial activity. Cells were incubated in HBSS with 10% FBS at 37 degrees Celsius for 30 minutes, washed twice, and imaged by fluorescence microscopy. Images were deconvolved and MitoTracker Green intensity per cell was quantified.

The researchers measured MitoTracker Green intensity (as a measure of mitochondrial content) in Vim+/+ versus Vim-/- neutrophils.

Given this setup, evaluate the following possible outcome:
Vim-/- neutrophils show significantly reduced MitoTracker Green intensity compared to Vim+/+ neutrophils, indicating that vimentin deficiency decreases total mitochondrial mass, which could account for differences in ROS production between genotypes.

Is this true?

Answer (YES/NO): NO